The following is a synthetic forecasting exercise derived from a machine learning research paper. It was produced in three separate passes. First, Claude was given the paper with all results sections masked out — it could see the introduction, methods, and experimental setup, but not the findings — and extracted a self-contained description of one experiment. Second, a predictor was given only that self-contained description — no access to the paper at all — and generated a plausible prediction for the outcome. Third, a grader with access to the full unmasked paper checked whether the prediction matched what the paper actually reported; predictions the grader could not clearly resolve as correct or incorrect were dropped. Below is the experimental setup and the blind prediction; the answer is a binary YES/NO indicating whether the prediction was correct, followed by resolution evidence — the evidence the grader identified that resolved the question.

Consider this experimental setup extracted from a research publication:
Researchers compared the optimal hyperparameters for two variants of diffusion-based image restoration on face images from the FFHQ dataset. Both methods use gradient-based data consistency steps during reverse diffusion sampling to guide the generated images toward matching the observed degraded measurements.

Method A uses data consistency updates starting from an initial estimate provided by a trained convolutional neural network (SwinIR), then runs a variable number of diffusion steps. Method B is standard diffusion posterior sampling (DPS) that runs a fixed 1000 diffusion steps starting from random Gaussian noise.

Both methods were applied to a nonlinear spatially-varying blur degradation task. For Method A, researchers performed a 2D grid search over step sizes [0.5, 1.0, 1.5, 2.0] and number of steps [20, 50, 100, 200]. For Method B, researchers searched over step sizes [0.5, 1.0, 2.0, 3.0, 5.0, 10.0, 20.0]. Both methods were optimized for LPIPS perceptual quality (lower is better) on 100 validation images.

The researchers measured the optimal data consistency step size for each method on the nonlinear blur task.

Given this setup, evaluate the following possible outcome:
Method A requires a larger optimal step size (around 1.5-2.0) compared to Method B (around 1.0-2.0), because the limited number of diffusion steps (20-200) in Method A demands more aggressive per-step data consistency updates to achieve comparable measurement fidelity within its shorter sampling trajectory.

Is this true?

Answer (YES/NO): NO